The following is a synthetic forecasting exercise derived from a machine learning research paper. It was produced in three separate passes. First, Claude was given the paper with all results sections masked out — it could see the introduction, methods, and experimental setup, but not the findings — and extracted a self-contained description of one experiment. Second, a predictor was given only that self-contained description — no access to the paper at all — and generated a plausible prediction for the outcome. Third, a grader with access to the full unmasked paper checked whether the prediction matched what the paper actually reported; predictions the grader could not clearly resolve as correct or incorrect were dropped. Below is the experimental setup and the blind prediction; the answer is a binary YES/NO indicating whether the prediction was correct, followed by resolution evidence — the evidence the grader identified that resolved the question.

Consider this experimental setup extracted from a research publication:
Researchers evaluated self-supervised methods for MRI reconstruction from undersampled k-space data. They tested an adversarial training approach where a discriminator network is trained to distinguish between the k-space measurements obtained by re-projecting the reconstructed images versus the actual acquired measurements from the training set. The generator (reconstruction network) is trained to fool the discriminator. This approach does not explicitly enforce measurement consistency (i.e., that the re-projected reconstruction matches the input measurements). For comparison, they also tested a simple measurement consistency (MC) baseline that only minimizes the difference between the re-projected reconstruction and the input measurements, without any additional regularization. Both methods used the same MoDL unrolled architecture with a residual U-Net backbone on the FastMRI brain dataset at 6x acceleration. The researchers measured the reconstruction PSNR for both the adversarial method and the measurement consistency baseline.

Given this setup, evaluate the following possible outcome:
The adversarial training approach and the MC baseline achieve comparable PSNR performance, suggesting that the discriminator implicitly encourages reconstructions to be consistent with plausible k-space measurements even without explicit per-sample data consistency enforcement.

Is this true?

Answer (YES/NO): NO